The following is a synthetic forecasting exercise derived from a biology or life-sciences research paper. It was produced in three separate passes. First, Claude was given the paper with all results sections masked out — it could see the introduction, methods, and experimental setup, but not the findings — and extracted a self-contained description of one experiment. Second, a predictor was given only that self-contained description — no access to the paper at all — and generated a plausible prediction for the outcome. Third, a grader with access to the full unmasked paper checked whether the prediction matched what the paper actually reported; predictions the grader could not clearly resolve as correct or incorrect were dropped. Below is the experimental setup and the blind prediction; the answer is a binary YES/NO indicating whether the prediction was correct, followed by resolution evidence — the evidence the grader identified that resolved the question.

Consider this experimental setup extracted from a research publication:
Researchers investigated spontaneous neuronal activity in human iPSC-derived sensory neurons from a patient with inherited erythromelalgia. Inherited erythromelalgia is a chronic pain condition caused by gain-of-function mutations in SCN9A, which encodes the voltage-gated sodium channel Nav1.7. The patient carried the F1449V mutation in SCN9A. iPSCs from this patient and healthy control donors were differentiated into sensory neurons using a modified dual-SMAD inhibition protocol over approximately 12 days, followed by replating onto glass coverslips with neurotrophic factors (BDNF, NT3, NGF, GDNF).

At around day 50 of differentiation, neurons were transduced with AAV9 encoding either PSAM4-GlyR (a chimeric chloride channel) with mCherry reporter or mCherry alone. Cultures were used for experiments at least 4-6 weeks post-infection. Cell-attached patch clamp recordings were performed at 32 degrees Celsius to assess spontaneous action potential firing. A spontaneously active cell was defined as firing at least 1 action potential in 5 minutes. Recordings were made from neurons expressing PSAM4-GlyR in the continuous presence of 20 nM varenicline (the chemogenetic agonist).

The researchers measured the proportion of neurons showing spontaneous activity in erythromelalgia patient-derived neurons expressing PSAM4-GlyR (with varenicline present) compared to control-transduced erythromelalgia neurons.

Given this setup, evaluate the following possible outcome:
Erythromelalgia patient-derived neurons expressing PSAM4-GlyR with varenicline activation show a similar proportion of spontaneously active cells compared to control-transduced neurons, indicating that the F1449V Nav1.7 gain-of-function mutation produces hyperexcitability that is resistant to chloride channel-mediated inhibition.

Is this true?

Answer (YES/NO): NO